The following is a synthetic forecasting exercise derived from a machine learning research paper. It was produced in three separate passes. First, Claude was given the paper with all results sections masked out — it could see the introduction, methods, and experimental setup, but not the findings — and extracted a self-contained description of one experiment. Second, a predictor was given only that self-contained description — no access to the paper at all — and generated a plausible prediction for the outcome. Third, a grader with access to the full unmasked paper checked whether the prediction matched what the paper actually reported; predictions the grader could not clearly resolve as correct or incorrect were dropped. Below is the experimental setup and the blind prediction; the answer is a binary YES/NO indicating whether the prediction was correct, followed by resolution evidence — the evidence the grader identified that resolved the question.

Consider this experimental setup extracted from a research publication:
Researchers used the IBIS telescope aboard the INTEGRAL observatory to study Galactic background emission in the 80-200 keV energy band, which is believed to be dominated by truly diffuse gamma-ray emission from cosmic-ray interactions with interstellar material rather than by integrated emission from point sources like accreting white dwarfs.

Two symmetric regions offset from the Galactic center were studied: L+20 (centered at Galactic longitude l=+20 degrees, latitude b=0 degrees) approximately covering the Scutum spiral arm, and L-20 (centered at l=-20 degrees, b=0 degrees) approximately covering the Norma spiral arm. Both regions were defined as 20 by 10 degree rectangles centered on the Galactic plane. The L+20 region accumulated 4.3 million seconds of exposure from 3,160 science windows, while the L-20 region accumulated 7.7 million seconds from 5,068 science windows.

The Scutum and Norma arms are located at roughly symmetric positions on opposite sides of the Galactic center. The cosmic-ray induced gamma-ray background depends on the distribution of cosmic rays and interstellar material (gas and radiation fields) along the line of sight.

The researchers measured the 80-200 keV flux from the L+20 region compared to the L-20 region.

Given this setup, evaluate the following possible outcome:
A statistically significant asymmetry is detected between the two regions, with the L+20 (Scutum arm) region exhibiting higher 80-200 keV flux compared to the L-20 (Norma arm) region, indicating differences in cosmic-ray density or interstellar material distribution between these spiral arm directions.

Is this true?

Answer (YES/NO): NO